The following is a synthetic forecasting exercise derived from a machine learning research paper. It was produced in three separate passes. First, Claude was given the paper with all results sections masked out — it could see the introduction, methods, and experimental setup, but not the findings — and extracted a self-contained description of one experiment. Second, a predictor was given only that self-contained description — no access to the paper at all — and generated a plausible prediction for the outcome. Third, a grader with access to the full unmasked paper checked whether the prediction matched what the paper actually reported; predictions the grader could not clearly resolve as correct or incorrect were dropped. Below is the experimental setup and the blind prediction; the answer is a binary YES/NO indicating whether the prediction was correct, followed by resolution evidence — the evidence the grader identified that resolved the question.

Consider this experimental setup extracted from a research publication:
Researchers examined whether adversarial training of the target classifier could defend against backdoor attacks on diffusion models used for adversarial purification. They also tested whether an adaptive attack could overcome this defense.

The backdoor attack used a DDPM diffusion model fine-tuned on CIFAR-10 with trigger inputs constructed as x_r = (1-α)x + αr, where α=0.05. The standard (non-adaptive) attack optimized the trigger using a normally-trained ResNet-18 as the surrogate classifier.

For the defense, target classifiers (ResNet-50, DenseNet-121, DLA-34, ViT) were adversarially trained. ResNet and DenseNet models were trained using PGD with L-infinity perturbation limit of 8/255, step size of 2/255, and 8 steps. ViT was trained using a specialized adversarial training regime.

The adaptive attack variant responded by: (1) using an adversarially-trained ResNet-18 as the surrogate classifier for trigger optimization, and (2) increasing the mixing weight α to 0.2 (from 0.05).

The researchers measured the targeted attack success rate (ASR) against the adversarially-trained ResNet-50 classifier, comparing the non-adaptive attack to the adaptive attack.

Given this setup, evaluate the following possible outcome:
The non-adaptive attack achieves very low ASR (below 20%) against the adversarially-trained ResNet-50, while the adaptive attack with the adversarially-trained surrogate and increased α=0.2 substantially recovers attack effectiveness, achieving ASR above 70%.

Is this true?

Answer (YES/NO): NO